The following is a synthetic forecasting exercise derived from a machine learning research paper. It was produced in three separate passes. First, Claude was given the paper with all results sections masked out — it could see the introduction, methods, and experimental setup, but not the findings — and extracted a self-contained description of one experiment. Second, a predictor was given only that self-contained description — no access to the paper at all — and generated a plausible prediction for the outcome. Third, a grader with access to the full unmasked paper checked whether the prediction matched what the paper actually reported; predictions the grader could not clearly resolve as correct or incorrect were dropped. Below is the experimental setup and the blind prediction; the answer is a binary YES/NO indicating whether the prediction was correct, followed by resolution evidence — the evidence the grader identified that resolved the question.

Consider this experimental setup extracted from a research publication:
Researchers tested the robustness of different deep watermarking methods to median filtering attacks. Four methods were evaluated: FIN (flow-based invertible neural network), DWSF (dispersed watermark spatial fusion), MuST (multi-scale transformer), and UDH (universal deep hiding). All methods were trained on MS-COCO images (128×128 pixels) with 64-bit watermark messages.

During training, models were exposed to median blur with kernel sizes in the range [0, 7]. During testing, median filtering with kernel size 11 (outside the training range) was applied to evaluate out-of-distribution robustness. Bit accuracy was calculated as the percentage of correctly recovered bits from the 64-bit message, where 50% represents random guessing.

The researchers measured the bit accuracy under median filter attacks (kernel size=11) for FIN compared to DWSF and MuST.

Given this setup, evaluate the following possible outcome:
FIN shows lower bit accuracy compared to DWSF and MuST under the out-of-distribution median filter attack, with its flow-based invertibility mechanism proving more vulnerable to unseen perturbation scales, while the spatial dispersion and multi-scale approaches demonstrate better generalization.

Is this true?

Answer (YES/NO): YES